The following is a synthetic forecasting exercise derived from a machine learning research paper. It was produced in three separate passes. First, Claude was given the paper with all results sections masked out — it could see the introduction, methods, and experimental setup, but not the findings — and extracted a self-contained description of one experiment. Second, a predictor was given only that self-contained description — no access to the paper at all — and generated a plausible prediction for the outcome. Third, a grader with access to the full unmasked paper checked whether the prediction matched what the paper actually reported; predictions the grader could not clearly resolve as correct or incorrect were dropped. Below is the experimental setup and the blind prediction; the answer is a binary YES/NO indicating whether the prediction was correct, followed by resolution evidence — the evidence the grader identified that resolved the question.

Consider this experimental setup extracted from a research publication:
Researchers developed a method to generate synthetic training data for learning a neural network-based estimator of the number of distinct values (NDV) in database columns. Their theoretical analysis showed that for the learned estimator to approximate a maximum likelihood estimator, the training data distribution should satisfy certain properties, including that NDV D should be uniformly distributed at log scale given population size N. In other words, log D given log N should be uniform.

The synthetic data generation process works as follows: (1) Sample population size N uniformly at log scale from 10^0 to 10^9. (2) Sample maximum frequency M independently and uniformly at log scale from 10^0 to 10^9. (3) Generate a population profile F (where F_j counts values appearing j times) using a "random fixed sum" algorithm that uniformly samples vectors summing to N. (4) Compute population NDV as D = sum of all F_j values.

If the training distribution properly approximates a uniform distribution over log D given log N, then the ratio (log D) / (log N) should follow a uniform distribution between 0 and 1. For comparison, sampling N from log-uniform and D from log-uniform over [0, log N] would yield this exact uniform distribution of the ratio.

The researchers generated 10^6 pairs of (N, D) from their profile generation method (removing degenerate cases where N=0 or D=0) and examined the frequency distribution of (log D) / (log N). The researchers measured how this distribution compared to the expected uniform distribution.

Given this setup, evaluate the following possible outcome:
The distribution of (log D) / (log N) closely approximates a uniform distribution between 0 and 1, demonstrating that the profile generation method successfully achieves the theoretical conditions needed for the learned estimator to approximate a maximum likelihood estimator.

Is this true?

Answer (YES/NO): YES